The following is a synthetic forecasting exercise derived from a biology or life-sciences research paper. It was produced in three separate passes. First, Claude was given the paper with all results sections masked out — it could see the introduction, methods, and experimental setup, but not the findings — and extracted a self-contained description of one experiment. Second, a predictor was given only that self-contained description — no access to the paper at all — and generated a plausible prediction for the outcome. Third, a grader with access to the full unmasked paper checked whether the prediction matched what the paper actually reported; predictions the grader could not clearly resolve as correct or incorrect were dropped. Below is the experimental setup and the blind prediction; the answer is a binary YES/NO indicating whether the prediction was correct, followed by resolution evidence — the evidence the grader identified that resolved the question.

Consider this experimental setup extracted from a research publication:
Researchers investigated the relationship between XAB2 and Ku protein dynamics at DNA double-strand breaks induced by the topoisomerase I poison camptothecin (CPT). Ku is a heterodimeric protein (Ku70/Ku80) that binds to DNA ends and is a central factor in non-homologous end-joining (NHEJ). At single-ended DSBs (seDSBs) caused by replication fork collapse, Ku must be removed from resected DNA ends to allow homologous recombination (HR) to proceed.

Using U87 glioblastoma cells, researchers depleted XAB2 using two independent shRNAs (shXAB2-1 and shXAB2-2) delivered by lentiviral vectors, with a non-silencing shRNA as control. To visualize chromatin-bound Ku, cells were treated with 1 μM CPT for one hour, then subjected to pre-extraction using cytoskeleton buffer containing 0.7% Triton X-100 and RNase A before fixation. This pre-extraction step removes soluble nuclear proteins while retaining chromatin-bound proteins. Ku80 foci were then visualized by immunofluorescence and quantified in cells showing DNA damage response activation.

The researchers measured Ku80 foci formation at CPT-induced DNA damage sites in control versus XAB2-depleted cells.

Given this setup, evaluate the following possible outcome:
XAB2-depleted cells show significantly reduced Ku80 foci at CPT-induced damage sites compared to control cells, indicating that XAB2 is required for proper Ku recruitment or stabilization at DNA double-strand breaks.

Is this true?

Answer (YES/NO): NO